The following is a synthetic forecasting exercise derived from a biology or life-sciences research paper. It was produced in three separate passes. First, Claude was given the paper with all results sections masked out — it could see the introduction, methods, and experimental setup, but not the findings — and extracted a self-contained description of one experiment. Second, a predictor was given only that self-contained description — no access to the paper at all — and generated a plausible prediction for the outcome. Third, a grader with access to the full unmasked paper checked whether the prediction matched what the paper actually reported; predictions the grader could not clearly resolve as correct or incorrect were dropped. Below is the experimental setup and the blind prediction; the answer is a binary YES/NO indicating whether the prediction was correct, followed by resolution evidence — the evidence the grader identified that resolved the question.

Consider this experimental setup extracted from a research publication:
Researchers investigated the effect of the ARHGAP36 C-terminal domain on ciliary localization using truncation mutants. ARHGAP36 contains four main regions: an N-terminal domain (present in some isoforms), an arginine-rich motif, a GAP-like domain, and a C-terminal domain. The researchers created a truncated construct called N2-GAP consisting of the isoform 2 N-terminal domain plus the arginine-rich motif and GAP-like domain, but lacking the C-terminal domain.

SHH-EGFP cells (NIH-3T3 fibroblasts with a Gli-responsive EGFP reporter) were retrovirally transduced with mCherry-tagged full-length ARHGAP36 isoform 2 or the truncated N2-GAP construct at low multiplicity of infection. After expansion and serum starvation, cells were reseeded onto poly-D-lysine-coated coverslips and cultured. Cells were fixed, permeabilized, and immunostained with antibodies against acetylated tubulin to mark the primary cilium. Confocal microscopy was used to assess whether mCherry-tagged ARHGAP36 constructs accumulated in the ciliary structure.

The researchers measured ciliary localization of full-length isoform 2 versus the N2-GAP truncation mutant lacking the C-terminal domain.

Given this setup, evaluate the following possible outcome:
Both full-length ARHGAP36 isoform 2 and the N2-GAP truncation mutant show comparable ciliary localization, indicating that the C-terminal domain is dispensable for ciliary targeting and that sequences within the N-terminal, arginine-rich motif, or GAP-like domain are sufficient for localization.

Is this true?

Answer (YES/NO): NO